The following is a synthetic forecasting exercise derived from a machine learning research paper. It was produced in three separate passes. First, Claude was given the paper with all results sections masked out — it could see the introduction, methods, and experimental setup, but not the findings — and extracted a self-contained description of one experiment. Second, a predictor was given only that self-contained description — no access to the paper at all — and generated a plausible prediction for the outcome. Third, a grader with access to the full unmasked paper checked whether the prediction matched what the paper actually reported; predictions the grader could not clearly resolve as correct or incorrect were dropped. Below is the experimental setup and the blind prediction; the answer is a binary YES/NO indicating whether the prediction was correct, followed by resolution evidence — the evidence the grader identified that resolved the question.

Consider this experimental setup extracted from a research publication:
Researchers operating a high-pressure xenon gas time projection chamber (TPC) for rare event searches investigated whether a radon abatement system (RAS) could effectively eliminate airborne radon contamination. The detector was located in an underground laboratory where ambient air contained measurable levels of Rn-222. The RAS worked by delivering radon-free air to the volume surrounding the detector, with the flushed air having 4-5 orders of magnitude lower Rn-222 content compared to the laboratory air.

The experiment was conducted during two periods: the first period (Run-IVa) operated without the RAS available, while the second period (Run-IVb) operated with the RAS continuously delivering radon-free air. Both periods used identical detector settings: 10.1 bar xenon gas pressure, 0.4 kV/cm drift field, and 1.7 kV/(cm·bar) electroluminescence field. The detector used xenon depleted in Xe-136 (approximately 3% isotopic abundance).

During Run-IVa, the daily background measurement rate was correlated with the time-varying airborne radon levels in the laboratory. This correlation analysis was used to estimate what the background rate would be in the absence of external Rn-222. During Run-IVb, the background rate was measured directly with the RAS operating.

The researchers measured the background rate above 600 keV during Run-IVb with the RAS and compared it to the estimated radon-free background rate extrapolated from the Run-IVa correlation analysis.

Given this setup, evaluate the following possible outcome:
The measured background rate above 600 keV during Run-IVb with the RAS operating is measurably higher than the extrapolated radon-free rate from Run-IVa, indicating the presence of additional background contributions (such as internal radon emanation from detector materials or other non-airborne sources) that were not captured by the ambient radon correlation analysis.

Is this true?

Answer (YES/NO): NO